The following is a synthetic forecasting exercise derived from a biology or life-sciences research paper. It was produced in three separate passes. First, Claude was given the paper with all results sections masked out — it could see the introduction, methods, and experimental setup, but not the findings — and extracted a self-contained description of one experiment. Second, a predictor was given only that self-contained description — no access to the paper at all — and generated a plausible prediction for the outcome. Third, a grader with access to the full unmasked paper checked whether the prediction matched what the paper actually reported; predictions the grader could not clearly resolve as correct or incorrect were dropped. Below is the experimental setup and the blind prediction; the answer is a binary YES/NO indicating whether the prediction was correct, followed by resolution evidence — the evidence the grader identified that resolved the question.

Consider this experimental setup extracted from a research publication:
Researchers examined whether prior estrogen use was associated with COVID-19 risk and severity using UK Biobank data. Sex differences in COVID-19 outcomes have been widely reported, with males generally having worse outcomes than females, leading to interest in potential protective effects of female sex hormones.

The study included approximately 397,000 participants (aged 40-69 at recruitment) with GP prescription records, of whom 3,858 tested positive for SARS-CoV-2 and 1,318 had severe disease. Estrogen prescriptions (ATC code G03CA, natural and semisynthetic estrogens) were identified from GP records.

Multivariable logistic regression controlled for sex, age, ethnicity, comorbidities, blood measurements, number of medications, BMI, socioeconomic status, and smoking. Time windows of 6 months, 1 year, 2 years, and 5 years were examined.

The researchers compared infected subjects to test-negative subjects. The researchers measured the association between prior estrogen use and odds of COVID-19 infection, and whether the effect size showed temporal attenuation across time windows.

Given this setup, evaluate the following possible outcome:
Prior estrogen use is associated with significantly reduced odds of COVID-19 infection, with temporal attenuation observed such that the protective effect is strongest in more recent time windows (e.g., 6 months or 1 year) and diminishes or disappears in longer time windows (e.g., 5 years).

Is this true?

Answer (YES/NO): YES